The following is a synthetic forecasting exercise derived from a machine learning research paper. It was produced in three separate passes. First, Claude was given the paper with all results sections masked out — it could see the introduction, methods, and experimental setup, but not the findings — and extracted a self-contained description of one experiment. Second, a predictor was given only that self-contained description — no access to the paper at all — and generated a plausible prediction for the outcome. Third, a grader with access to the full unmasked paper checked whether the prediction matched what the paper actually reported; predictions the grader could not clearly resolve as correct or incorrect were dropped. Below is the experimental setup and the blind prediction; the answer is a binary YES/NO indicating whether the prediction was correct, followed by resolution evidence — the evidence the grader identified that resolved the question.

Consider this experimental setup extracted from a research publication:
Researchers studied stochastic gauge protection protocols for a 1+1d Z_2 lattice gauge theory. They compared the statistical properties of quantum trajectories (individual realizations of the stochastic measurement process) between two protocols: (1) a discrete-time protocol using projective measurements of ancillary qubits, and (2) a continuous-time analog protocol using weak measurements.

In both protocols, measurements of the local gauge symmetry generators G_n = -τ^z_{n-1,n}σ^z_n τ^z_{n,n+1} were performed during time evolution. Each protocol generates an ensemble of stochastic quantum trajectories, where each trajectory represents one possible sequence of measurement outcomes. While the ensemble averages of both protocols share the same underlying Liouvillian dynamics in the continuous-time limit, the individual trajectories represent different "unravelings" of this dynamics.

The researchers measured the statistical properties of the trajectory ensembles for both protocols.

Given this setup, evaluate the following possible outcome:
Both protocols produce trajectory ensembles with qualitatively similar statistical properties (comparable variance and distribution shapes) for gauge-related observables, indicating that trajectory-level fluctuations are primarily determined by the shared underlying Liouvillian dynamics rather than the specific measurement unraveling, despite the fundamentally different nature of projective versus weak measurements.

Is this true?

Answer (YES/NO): NO